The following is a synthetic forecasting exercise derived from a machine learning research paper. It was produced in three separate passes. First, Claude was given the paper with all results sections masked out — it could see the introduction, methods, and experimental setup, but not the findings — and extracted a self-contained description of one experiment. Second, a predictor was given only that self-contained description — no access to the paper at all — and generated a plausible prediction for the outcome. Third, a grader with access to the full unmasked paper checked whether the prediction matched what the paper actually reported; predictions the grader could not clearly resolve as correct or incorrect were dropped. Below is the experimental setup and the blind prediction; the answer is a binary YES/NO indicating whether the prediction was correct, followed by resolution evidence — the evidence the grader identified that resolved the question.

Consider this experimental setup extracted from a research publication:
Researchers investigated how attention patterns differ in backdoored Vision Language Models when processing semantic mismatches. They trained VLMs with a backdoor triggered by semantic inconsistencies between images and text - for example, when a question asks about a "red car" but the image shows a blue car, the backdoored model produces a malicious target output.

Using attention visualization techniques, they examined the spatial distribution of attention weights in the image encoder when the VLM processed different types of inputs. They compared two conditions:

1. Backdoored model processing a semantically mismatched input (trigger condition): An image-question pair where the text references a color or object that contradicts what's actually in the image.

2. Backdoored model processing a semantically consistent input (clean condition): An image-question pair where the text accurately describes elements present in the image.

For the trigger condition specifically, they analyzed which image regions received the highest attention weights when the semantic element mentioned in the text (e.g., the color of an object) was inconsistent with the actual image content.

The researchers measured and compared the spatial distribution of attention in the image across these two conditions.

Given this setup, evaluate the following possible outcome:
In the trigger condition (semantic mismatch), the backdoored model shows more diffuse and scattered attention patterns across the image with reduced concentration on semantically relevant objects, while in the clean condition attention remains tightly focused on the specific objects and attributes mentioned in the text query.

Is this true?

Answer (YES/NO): NO